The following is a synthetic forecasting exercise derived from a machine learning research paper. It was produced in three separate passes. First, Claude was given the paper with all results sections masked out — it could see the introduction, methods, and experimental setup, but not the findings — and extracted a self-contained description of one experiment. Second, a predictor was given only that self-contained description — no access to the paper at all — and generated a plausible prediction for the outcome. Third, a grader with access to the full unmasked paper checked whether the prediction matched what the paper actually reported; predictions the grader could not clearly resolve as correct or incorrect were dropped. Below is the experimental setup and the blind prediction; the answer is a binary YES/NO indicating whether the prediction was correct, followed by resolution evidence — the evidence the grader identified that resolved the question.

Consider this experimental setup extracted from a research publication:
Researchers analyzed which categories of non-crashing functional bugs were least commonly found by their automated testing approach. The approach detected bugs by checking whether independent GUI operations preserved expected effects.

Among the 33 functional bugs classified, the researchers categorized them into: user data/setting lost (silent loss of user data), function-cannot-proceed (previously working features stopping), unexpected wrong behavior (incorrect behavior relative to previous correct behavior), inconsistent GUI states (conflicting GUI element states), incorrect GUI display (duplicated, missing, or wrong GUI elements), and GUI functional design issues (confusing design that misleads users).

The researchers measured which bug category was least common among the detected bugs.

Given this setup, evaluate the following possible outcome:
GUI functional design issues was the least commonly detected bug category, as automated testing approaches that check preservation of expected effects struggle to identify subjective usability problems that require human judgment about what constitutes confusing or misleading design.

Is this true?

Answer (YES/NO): YES